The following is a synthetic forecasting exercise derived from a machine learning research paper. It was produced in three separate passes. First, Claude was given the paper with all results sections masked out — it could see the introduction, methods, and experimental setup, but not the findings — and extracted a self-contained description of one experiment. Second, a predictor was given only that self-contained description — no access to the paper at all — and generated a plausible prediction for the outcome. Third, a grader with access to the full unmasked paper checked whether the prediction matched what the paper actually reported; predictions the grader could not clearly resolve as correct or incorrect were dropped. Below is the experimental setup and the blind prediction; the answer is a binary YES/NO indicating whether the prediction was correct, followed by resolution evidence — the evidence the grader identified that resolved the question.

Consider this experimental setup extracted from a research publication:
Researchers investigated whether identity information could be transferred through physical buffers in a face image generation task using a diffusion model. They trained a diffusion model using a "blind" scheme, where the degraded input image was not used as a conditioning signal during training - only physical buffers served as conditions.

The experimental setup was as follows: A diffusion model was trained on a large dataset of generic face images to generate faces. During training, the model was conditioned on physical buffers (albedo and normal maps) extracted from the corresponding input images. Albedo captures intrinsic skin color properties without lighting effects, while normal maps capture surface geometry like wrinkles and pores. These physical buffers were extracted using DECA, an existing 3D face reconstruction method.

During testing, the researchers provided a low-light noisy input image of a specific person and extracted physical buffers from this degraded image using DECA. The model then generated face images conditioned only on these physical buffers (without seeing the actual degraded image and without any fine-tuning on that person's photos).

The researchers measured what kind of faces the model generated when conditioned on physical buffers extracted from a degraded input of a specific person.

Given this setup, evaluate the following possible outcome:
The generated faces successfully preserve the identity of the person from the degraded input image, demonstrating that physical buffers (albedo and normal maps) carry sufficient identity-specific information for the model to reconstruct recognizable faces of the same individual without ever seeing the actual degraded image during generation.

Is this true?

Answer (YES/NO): YES